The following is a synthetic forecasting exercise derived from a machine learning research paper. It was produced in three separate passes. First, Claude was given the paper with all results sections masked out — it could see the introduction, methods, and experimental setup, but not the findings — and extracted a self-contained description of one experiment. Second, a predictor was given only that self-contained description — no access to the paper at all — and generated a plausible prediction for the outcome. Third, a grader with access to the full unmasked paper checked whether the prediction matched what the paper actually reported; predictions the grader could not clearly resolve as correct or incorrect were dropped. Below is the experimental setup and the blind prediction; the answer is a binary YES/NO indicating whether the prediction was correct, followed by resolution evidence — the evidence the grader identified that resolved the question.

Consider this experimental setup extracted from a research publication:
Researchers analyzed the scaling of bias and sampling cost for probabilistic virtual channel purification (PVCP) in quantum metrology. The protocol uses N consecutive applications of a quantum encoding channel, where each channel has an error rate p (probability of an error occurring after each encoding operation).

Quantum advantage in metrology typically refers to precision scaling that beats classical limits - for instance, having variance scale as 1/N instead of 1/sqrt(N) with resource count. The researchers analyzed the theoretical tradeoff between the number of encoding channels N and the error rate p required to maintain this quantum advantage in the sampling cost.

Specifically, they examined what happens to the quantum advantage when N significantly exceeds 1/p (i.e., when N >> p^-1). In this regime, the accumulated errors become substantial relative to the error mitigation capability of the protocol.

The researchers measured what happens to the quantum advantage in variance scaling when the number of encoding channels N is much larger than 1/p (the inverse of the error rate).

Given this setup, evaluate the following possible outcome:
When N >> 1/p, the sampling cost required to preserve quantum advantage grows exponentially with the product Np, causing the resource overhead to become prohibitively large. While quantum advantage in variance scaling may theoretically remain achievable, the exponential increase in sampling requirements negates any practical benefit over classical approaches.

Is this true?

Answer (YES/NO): NO